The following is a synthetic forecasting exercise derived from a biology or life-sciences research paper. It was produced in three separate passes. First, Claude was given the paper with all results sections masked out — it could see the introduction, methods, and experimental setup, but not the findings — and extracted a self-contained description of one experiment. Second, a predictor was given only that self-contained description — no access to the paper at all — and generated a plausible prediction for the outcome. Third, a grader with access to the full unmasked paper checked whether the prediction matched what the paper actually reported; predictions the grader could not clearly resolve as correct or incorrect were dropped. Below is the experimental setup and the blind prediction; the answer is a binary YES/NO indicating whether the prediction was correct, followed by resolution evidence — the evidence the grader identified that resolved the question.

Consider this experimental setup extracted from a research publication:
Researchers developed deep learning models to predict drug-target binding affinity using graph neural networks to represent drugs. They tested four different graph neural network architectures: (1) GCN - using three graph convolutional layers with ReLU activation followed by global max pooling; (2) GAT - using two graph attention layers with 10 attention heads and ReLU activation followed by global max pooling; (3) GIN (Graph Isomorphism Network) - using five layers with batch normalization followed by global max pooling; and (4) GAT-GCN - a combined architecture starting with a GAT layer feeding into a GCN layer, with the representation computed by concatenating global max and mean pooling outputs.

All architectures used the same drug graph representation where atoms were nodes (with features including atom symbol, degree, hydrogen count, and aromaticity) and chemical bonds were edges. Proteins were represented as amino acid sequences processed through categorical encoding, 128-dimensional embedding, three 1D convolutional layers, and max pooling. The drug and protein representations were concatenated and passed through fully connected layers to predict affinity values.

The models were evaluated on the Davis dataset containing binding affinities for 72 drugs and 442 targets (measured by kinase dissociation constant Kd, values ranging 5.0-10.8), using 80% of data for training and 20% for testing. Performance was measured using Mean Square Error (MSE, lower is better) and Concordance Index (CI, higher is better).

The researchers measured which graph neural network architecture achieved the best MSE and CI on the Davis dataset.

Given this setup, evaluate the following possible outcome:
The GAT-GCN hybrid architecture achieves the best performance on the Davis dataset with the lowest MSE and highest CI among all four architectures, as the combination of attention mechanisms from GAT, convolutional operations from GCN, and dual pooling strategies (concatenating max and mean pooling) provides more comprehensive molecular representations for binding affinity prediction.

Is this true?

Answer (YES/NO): NO